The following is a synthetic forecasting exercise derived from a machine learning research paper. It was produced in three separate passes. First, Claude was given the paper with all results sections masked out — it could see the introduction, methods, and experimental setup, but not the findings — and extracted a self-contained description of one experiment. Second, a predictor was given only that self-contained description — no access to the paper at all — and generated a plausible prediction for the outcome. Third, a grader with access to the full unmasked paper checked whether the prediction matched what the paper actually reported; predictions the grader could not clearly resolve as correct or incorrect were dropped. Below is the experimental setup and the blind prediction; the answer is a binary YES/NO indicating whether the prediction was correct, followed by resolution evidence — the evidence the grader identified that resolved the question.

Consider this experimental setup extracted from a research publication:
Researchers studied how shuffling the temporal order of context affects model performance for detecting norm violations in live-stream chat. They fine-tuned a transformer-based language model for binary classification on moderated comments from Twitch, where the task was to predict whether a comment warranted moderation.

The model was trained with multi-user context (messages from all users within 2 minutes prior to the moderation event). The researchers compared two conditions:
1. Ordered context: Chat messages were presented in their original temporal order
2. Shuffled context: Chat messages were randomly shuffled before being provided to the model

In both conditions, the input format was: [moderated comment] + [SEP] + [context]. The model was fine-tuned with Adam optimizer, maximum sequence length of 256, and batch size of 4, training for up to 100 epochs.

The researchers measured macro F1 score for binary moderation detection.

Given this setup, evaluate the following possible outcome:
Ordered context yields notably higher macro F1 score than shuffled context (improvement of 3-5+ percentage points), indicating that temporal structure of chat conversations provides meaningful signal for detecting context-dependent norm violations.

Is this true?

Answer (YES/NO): NO